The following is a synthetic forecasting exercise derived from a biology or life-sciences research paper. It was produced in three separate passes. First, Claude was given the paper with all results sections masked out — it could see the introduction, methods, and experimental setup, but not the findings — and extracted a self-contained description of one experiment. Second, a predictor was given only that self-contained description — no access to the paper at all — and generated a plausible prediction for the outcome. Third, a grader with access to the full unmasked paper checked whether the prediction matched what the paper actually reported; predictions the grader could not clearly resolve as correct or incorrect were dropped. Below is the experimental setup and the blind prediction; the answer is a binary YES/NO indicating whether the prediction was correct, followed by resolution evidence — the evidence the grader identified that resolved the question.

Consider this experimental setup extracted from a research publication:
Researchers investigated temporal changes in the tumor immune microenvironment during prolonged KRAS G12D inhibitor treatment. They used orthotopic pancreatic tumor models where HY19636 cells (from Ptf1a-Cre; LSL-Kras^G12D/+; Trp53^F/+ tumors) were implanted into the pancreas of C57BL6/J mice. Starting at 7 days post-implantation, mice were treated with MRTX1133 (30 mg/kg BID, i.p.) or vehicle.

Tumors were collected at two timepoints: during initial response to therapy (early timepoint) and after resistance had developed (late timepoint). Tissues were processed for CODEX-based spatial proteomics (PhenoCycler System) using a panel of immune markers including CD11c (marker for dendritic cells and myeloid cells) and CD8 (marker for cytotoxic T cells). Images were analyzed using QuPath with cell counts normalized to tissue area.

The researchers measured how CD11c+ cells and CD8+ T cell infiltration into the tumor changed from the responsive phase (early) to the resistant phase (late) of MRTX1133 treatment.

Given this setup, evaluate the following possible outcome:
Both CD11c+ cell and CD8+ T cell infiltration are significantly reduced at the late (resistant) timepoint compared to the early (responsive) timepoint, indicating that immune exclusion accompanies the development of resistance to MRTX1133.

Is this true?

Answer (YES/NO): YES